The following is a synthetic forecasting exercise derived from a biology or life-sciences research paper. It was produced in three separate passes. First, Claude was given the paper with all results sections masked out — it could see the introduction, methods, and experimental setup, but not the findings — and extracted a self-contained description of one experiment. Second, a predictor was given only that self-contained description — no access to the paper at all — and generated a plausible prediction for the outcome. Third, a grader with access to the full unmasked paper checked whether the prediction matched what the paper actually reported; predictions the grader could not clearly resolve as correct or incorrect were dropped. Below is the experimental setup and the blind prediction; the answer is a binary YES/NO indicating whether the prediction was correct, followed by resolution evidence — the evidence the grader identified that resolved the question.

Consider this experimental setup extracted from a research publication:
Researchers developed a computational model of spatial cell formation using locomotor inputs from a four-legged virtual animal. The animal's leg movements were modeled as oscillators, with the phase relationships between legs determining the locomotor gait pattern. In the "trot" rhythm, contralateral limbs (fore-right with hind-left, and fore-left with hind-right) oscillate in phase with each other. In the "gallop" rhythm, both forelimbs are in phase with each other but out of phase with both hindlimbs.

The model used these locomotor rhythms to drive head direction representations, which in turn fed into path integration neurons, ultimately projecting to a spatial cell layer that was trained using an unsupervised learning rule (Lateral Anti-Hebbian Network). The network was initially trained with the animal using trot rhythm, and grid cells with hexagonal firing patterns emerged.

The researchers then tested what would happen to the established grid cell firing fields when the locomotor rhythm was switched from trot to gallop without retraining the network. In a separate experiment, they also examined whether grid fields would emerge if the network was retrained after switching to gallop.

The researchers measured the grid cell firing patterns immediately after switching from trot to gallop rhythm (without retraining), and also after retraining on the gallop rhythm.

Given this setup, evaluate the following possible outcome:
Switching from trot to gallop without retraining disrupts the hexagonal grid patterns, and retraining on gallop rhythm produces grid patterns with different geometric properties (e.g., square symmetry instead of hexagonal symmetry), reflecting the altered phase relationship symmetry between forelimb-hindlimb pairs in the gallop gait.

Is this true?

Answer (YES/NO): NO